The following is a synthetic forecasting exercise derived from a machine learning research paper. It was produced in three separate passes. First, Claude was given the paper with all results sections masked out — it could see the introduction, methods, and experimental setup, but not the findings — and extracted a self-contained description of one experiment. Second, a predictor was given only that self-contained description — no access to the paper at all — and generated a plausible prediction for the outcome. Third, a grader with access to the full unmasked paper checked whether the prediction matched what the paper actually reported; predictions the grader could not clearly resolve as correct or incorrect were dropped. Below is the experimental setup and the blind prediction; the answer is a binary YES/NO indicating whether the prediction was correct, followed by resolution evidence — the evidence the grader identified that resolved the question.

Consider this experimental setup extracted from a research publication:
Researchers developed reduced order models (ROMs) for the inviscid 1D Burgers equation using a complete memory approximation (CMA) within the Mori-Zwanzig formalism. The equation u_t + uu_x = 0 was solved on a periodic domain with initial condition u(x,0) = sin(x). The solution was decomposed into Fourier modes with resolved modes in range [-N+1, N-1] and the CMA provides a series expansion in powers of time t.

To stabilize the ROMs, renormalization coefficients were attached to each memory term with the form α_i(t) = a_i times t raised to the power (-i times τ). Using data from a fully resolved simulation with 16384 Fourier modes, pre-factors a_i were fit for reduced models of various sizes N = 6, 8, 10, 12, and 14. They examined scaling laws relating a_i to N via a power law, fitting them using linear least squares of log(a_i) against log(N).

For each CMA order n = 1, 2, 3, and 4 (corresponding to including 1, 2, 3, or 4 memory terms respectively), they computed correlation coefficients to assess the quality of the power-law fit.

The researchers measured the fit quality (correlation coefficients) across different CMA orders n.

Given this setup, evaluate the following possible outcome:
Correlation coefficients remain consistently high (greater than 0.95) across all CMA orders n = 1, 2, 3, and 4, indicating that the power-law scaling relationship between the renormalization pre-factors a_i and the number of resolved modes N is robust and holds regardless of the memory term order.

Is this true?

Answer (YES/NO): NO